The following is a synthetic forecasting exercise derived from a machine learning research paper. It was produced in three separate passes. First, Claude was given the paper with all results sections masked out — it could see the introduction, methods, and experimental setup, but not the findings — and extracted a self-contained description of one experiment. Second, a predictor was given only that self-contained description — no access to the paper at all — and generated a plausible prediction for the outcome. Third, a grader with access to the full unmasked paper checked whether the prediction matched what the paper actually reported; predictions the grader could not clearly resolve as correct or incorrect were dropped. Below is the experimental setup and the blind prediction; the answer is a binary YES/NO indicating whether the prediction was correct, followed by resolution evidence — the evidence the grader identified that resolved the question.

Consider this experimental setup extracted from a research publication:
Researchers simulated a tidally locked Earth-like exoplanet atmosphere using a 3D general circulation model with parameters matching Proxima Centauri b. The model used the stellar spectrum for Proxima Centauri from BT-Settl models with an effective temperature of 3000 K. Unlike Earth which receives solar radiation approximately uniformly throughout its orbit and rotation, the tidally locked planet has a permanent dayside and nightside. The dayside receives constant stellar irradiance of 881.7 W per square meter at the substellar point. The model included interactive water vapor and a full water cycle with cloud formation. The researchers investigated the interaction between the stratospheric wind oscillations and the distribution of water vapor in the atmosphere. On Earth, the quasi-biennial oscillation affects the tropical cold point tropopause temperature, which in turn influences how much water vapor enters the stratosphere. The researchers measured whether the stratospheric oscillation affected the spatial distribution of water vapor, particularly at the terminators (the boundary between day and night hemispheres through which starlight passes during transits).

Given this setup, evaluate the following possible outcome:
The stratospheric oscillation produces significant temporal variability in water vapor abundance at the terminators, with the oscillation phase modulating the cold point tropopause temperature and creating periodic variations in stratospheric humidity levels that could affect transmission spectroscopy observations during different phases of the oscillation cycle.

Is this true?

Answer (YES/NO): NO